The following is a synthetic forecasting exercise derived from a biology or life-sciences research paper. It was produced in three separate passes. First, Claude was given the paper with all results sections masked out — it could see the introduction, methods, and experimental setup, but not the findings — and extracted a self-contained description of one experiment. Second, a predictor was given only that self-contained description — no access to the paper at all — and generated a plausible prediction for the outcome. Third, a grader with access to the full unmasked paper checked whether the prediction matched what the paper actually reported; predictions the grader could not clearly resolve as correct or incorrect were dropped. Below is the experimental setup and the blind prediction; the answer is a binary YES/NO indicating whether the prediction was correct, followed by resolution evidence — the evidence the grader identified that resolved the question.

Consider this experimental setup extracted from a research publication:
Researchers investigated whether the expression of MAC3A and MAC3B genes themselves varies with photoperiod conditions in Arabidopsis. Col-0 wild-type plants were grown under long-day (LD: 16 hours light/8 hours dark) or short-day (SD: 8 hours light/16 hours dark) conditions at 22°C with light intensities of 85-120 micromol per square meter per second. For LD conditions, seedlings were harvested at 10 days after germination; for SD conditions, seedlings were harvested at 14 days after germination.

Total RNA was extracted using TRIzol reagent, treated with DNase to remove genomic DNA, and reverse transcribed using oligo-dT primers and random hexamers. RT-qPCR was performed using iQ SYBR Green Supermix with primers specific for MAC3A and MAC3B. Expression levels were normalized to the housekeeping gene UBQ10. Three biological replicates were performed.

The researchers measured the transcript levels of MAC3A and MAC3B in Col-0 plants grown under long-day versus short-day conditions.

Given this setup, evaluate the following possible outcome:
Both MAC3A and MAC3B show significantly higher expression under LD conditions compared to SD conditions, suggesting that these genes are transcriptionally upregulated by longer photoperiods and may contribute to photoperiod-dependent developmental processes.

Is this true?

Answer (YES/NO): NO